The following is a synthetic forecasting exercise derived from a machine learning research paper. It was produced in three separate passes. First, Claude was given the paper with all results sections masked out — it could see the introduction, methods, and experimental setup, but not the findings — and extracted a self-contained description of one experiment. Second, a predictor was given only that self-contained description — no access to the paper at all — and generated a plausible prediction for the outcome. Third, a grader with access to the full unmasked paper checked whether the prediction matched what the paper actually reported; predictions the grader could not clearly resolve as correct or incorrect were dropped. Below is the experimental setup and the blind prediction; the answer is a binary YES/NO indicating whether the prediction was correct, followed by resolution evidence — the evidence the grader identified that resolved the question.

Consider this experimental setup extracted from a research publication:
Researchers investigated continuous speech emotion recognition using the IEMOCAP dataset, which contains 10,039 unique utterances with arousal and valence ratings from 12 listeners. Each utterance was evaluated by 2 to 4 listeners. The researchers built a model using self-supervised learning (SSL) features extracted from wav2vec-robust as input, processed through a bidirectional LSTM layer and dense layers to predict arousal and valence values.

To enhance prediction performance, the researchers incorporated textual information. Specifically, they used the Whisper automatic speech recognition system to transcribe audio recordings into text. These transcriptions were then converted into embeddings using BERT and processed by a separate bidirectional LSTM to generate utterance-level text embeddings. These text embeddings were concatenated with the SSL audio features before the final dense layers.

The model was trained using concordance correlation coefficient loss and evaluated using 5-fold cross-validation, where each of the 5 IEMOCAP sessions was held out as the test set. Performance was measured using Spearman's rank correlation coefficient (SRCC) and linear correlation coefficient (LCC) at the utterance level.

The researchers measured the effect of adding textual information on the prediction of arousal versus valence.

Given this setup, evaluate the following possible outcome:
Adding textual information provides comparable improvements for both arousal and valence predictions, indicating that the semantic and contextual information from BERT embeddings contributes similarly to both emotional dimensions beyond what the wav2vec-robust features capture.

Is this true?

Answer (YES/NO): NO